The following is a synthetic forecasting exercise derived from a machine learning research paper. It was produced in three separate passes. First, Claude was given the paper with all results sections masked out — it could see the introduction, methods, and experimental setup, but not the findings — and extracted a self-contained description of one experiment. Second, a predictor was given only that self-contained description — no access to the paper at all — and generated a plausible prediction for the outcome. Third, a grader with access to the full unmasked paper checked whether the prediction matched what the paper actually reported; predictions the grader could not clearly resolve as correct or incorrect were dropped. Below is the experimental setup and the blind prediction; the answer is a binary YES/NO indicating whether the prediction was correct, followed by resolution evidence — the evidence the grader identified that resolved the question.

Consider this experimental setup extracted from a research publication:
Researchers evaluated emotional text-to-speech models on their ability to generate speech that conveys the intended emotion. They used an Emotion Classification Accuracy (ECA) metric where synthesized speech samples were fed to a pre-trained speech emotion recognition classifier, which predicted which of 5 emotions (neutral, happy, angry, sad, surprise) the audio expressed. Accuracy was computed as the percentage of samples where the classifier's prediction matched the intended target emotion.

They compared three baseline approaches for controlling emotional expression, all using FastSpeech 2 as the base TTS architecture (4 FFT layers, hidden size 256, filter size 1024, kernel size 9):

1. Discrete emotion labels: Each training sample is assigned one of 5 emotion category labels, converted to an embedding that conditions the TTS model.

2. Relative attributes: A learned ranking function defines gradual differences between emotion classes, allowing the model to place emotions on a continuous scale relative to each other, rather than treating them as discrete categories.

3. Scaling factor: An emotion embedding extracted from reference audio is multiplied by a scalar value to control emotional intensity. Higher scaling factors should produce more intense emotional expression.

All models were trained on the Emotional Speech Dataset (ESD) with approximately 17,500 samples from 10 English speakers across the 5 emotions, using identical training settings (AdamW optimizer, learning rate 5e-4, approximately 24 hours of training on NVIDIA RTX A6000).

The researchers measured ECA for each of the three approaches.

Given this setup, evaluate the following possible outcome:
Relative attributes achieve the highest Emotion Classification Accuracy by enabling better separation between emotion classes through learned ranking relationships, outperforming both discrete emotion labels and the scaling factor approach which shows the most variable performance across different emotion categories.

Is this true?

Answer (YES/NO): NO